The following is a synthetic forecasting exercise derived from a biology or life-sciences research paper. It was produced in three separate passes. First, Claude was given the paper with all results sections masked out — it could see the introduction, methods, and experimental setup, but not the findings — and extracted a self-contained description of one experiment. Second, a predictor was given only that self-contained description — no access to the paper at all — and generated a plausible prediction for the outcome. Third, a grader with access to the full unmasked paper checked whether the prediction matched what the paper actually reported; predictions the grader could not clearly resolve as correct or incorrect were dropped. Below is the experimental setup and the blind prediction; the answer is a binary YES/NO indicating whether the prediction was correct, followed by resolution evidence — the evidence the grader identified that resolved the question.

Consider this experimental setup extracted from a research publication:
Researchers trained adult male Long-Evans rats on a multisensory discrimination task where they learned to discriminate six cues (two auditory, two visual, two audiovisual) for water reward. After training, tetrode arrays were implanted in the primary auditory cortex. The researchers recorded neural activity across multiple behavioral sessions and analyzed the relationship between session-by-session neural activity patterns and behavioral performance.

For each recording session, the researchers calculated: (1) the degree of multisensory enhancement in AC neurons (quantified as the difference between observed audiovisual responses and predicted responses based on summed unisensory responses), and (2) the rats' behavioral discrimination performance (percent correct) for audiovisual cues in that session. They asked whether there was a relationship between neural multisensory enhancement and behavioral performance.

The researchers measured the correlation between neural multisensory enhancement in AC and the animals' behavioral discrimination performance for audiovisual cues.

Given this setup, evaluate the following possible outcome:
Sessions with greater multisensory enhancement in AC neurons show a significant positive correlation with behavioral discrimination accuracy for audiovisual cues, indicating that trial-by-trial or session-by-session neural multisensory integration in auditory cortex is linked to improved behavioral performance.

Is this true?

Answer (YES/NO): YES